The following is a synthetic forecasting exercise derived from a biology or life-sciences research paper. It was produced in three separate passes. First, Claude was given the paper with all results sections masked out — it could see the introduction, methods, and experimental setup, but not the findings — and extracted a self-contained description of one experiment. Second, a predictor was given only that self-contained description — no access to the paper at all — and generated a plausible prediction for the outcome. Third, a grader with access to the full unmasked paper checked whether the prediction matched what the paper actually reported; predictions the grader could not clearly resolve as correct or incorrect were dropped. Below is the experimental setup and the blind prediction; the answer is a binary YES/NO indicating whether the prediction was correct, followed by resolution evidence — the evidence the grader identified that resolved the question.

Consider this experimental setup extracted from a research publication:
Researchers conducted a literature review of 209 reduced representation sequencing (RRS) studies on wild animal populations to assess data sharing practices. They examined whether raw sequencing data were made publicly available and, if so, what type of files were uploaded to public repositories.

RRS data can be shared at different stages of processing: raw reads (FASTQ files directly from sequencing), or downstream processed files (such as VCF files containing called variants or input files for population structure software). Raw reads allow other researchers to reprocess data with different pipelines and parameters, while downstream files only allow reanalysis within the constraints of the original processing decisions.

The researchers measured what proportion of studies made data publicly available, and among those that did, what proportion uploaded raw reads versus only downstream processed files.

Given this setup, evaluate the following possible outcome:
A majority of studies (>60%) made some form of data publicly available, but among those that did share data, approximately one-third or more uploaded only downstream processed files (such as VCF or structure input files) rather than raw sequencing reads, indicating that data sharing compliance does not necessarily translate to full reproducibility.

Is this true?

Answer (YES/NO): YES